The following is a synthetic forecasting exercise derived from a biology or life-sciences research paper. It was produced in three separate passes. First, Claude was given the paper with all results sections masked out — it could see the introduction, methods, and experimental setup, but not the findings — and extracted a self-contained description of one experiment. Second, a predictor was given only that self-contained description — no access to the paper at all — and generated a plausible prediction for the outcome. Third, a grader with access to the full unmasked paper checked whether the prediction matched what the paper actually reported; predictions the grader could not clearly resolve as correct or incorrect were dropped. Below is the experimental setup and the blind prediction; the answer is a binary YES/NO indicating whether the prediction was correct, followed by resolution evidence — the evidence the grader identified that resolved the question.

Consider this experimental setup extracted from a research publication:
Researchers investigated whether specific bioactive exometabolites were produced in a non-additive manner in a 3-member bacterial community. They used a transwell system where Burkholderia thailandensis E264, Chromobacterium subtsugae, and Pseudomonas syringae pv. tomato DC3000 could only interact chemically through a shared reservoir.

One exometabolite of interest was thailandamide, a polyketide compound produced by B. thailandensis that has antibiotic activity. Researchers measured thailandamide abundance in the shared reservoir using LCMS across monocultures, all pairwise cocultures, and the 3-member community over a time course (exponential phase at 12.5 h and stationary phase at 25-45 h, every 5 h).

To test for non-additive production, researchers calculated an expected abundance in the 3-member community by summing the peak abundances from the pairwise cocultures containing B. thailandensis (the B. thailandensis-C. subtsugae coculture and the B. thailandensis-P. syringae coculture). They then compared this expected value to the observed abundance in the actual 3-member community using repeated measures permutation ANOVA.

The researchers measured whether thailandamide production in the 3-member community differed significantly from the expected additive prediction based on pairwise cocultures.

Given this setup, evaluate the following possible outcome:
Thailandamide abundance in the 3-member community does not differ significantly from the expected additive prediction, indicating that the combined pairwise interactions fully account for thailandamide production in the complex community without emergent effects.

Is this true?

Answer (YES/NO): NO